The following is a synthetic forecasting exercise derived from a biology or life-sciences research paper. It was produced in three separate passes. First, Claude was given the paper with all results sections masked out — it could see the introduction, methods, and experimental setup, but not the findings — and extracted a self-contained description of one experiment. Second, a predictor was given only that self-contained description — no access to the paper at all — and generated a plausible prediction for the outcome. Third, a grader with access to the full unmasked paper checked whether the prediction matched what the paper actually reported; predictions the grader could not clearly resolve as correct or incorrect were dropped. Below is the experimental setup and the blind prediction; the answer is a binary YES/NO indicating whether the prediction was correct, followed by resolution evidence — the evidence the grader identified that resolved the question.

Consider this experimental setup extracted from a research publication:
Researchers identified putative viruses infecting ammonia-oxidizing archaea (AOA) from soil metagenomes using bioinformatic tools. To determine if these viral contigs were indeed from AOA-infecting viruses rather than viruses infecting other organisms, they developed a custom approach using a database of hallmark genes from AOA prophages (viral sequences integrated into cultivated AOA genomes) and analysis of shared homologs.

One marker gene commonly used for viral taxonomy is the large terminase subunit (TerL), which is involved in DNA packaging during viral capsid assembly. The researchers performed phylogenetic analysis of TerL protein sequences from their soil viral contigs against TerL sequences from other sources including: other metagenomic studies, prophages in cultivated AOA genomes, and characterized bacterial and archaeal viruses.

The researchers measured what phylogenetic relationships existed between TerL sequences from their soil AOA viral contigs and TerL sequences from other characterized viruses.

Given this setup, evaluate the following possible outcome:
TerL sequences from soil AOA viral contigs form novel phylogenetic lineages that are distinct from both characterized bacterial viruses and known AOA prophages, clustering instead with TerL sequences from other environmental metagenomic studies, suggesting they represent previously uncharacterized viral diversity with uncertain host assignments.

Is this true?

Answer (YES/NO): NO